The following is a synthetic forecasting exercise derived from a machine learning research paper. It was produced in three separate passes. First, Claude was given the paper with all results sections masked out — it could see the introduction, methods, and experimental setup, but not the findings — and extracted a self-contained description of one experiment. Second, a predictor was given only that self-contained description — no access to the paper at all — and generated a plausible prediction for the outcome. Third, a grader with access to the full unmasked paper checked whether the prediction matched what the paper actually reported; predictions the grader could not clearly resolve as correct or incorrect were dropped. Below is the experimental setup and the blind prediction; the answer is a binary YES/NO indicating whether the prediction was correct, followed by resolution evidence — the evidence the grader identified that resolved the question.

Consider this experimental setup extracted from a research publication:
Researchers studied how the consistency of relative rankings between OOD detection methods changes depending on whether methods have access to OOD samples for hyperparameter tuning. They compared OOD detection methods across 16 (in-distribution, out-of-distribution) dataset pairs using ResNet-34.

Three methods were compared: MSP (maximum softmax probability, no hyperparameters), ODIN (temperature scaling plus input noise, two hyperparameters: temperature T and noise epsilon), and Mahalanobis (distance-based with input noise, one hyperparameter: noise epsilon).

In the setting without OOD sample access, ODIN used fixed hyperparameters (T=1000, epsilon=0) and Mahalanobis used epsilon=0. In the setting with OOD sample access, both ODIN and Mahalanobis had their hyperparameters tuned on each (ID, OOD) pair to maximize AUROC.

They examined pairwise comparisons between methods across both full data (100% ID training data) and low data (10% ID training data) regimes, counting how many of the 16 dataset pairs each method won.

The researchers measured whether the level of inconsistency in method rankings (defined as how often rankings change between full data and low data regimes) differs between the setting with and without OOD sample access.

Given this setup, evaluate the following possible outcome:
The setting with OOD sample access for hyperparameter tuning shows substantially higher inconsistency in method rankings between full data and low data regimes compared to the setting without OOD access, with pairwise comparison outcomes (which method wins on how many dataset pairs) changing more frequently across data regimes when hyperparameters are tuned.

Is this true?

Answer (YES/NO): NO